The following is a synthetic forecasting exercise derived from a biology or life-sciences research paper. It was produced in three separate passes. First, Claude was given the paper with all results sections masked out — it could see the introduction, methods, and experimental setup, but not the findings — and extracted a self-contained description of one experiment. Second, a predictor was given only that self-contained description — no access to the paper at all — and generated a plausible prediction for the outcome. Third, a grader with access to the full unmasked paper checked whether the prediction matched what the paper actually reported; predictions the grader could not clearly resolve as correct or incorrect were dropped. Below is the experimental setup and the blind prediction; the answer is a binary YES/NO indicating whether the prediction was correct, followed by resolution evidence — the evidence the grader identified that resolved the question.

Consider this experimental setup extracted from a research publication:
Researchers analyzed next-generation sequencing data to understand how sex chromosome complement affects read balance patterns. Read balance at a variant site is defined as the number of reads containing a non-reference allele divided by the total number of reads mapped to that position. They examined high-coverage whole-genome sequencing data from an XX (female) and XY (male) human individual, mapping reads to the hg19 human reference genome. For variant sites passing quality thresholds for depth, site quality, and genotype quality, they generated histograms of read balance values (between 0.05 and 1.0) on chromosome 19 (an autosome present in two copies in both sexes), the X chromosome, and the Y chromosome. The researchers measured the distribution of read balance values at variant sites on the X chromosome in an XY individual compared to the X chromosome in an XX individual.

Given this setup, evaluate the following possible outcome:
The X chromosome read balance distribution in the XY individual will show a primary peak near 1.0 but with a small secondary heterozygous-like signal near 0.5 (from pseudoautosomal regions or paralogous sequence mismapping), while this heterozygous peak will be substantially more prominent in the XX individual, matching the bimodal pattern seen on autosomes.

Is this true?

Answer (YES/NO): NO